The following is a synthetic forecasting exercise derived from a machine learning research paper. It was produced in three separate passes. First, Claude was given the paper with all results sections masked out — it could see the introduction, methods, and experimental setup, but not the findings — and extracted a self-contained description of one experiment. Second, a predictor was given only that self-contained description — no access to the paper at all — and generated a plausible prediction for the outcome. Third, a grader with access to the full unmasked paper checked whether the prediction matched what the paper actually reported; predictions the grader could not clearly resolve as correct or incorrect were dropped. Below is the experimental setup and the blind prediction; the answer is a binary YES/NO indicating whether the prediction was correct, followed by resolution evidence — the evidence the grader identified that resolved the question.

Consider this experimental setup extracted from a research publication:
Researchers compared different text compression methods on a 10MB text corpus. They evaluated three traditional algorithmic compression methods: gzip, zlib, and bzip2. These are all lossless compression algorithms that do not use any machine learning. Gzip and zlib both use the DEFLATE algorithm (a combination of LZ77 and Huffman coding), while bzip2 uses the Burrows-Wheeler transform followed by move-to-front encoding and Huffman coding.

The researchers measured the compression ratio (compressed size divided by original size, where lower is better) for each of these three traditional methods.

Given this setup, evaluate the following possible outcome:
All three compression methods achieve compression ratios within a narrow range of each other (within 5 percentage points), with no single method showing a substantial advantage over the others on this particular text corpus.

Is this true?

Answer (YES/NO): NO